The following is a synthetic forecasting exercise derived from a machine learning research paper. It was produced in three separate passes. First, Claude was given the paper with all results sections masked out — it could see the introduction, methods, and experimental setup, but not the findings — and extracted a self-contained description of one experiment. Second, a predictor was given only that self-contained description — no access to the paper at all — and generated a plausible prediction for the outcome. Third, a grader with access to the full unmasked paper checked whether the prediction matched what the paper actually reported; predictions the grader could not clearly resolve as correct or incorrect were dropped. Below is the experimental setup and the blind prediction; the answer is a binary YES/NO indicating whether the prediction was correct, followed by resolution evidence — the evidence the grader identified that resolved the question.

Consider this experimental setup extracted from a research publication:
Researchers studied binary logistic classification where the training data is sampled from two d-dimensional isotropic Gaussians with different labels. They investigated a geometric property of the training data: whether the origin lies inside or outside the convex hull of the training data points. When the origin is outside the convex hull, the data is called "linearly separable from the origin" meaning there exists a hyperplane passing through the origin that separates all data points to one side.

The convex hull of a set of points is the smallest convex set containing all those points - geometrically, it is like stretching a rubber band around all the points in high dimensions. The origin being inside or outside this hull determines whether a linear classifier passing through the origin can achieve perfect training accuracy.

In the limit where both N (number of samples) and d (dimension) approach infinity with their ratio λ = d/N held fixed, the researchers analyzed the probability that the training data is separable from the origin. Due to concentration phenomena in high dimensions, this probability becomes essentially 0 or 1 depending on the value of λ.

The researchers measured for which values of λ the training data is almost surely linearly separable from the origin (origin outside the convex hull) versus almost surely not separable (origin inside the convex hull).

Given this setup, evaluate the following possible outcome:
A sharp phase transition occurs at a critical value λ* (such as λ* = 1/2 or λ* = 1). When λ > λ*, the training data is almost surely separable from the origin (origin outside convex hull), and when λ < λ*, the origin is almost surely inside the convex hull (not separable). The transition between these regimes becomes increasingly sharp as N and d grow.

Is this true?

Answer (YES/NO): YES